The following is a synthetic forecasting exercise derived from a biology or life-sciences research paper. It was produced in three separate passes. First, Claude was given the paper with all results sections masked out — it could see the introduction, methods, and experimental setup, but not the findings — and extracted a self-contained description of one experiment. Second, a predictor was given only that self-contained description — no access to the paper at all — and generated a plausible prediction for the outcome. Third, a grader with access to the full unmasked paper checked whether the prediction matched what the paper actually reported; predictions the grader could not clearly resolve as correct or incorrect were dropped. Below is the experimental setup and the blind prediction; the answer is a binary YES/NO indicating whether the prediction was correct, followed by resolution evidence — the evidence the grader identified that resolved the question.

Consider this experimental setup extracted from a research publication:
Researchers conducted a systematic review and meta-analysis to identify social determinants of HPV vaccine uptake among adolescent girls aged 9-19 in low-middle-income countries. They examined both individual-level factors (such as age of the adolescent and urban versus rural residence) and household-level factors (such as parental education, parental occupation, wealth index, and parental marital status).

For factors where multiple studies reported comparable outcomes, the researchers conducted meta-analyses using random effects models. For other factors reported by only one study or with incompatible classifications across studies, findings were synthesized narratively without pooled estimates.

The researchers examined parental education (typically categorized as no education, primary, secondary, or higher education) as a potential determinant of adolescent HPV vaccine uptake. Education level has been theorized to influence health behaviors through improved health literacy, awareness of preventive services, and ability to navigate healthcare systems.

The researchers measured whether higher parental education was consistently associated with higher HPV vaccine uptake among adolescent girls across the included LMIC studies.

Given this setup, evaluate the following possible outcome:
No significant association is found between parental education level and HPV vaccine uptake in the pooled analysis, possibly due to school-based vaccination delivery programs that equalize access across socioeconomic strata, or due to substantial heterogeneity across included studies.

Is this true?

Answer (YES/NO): NO